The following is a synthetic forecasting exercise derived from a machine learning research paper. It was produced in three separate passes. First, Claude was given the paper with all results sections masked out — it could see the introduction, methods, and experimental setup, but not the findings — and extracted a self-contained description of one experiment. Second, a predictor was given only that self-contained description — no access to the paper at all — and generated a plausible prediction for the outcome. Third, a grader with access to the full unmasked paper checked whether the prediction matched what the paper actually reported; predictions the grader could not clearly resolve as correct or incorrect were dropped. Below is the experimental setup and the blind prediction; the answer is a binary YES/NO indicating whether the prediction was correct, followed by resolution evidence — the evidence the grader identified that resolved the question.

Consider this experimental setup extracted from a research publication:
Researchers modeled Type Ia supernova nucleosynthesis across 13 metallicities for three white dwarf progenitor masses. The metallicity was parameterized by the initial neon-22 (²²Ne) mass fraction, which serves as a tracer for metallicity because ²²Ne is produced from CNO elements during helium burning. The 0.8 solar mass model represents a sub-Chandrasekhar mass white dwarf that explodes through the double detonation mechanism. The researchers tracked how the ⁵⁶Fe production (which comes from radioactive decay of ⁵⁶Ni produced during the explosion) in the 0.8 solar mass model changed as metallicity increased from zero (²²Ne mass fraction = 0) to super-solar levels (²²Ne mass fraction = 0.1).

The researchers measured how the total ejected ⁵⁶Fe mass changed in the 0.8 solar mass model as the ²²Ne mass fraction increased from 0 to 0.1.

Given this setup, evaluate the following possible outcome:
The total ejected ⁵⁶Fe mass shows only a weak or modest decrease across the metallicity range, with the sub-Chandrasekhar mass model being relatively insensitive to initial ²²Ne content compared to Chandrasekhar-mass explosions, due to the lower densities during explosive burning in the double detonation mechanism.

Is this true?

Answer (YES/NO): NO